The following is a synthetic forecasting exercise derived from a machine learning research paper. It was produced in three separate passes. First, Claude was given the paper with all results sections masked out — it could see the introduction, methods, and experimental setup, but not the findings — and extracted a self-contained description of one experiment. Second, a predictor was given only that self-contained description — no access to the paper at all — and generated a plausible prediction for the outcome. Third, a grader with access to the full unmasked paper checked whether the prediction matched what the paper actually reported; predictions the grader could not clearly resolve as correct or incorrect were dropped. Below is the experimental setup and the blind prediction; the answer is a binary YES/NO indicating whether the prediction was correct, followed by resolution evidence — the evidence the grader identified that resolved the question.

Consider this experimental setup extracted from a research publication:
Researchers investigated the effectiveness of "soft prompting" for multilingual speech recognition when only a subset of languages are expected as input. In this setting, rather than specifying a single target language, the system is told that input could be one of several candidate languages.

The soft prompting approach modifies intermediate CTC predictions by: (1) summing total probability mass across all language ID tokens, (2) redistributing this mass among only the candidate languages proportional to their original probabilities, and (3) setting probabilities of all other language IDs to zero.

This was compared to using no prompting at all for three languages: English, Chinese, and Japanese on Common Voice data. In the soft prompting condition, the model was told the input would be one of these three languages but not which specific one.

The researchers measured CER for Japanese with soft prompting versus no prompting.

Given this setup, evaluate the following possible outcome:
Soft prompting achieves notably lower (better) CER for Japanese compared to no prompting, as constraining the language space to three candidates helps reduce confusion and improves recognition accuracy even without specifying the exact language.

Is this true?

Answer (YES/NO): YES